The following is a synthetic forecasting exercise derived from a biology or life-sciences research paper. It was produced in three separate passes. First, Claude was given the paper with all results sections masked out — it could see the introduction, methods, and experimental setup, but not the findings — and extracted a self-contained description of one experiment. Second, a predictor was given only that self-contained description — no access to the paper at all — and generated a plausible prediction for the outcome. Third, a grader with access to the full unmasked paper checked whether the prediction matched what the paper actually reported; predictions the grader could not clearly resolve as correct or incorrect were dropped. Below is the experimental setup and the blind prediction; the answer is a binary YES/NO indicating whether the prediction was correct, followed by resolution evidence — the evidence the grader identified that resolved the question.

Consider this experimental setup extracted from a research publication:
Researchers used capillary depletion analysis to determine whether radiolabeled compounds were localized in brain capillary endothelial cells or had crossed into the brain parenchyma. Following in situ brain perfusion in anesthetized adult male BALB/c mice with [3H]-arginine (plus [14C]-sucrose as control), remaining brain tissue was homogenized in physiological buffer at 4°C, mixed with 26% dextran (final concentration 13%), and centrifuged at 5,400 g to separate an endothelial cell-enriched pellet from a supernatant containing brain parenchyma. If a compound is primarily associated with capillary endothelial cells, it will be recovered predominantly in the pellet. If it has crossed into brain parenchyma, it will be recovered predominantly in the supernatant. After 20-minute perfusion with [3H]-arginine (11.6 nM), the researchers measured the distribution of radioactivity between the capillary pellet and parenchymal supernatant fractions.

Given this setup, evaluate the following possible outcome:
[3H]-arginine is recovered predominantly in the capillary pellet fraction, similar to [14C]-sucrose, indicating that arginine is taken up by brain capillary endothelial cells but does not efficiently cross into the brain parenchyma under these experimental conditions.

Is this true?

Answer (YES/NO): NO